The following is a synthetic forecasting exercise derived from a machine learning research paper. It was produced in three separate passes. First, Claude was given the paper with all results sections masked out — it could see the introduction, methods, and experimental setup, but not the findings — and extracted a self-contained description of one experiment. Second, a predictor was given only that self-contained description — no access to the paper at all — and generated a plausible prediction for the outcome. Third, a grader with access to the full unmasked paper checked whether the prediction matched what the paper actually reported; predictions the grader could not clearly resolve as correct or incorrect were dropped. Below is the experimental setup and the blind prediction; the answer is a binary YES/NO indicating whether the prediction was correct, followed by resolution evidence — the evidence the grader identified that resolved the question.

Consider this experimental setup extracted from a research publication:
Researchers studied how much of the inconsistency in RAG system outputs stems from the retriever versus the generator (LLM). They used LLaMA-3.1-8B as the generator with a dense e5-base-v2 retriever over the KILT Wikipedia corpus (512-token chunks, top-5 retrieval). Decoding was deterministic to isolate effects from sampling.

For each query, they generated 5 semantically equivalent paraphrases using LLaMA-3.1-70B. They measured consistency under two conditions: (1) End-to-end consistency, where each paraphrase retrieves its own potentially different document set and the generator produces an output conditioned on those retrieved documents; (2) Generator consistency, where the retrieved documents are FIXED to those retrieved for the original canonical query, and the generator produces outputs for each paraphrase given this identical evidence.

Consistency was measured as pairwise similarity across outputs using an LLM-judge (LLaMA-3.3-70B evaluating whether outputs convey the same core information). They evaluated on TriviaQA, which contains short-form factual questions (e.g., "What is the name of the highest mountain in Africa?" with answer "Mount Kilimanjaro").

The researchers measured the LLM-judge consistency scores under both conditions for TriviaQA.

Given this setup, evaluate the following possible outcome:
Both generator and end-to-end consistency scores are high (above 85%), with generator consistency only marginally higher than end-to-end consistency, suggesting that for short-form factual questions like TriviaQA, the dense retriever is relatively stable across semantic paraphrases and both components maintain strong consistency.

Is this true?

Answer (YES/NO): NO